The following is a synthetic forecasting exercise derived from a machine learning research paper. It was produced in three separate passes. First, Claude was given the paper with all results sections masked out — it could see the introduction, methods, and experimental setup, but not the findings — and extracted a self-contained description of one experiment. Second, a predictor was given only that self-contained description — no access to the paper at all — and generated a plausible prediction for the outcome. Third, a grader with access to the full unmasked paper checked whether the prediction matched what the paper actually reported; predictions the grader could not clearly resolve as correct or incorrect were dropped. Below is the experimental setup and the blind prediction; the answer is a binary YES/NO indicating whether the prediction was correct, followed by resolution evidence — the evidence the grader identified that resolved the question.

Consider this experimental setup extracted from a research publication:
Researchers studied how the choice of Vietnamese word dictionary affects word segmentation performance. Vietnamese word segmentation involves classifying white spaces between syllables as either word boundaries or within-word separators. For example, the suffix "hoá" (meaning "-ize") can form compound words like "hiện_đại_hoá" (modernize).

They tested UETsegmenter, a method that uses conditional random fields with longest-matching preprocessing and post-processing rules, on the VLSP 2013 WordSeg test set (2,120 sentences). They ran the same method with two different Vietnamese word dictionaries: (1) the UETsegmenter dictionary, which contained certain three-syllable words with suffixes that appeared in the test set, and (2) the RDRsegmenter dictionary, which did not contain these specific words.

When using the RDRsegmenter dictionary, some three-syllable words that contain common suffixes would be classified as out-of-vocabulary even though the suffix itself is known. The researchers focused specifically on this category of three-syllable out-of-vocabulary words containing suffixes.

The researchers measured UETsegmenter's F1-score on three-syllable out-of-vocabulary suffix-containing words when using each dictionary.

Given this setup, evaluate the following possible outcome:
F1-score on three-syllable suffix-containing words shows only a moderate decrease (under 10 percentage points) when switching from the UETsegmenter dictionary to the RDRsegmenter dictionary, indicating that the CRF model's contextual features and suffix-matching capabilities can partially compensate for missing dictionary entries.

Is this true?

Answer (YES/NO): NO